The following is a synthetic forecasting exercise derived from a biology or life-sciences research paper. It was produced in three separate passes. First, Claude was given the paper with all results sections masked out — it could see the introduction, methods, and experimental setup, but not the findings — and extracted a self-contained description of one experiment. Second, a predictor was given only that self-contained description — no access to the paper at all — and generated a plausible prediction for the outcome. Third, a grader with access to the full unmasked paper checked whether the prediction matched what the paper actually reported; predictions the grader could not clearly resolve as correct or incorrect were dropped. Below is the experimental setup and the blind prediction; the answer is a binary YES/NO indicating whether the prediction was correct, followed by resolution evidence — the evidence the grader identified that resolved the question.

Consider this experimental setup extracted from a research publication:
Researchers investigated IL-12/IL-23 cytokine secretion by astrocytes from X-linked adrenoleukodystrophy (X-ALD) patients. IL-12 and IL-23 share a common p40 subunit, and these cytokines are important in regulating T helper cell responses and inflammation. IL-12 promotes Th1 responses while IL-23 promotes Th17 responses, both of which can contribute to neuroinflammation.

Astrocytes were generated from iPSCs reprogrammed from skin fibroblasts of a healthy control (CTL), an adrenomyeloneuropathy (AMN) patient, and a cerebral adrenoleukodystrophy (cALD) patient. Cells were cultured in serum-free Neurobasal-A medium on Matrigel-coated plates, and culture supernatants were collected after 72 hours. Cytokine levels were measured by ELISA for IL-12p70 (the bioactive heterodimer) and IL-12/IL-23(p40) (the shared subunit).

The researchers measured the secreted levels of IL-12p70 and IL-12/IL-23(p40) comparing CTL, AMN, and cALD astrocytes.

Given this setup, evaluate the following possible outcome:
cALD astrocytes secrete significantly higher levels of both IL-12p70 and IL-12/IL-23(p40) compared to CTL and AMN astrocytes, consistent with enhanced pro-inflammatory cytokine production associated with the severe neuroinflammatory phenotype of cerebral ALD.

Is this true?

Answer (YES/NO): NO